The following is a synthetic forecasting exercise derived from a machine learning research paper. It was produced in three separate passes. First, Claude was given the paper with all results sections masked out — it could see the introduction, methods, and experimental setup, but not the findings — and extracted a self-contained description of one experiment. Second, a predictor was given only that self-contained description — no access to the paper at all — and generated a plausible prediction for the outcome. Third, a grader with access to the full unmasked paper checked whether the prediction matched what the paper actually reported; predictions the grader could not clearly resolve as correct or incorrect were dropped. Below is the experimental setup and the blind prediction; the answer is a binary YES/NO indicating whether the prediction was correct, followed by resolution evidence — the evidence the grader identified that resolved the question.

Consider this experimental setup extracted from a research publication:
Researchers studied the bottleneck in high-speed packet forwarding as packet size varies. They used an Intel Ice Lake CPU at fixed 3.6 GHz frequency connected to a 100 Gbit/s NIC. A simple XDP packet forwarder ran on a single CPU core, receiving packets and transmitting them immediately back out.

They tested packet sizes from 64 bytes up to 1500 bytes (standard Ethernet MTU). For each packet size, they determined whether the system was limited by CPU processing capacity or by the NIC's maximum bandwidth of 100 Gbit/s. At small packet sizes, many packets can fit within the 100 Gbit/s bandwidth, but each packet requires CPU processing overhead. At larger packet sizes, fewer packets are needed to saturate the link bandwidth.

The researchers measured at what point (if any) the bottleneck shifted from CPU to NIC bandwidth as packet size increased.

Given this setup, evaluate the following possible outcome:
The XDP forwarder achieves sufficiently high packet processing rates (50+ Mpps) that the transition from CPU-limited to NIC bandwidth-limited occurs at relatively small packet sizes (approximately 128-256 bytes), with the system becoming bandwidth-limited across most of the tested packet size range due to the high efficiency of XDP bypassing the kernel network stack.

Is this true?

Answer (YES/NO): NO